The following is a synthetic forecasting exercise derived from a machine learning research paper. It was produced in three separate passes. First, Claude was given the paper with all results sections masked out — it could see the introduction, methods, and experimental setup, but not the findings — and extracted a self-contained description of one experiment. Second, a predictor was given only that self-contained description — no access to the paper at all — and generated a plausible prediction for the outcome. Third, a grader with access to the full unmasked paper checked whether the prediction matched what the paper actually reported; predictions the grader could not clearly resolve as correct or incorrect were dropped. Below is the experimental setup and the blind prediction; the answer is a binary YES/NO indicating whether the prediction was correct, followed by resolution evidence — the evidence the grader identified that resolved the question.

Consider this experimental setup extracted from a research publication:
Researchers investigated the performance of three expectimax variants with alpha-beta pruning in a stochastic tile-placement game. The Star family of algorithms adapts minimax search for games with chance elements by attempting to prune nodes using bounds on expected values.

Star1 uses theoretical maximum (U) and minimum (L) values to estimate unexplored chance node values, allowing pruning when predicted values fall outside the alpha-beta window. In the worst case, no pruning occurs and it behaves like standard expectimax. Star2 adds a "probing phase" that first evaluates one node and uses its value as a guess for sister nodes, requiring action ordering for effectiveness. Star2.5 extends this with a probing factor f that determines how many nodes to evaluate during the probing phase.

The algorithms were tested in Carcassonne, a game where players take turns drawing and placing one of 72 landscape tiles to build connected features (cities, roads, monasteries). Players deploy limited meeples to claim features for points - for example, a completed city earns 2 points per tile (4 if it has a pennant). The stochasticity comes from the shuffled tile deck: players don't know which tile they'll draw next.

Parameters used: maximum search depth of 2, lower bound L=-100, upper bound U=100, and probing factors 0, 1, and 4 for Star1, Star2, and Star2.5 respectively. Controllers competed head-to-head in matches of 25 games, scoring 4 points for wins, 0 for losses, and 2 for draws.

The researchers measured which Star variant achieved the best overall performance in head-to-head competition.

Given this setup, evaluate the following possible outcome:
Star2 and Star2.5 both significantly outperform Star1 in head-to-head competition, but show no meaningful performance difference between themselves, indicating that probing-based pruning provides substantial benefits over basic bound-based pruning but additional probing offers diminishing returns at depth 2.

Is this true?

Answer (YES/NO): NO